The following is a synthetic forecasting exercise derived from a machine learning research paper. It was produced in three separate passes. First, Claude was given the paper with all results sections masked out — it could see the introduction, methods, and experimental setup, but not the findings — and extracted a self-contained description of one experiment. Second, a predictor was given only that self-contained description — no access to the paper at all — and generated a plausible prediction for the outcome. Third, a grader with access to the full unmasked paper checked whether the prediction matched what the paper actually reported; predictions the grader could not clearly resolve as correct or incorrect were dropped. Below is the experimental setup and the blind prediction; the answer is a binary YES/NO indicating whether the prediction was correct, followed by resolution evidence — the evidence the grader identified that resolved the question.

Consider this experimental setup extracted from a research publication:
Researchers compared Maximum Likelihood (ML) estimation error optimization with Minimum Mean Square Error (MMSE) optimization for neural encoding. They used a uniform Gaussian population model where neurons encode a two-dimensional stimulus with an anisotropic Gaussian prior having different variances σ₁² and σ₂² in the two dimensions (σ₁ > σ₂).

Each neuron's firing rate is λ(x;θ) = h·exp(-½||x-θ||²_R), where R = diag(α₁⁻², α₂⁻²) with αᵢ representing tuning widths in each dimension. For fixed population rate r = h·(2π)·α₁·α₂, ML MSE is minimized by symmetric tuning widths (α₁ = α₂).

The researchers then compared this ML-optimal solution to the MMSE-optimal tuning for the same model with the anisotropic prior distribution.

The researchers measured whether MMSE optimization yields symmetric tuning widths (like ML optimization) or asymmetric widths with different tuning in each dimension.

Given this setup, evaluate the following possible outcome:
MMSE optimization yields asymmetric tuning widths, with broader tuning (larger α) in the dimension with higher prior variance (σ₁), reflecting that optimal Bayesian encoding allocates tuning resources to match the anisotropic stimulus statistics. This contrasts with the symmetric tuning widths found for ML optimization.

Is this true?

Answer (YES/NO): NO